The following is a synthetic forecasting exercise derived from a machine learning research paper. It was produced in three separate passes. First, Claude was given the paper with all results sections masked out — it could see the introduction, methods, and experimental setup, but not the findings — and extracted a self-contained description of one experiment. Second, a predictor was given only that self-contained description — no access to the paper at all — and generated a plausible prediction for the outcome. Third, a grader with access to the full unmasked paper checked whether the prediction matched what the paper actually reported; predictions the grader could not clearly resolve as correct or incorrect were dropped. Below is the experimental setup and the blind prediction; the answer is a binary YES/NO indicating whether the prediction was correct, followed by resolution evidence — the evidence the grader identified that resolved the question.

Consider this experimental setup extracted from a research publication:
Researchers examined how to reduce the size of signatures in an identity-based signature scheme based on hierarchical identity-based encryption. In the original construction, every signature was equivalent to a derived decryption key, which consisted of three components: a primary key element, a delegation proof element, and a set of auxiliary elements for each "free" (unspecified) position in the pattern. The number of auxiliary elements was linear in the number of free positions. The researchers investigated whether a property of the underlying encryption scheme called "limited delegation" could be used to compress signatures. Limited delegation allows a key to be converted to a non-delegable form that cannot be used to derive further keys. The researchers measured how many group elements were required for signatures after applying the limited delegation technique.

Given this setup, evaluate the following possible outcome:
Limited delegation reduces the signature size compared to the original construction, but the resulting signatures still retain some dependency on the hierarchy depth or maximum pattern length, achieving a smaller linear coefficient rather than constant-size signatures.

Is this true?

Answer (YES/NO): NO